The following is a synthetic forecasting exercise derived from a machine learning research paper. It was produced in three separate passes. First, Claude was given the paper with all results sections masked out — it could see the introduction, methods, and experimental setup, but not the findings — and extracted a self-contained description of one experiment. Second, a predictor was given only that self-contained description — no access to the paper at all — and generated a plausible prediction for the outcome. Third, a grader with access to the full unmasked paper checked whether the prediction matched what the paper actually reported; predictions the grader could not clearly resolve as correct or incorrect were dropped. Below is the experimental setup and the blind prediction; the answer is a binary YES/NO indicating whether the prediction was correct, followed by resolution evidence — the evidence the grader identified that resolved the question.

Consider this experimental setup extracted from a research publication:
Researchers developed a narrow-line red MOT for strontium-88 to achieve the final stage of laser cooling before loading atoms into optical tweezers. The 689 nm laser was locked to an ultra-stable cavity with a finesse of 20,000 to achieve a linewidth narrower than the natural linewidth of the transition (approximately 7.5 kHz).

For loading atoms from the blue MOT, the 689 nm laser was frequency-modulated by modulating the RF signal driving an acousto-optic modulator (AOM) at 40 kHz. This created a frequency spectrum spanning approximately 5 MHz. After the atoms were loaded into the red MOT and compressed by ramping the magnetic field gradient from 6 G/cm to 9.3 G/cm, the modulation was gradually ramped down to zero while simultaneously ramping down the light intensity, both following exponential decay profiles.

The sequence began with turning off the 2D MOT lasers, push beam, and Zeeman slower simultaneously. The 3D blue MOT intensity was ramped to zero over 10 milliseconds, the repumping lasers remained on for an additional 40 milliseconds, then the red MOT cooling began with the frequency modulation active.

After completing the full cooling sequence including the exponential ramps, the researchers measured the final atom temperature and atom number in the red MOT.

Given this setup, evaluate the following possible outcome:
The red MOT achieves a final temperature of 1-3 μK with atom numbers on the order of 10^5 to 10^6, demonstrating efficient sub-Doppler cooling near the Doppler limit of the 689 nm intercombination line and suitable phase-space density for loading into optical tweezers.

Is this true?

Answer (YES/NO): YES